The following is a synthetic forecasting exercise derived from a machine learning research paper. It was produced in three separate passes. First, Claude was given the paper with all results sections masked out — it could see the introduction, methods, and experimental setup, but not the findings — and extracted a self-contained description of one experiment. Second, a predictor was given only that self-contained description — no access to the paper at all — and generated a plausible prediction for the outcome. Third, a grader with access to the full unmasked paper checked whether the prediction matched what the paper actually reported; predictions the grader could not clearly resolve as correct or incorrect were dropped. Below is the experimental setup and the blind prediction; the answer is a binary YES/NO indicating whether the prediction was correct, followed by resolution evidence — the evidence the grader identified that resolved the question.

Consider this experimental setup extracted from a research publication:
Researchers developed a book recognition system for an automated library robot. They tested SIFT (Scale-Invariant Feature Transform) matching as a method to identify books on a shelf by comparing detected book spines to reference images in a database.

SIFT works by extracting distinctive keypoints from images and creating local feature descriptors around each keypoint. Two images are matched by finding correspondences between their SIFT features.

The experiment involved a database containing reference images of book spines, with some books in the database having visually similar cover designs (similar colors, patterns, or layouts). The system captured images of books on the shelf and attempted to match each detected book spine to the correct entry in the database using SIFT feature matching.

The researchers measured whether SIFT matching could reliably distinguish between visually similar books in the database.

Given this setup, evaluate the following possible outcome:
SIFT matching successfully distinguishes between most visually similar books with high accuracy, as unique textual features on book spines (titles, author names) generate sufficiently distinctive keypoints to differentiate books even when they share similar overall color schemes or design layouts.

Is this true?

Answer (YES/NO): NO